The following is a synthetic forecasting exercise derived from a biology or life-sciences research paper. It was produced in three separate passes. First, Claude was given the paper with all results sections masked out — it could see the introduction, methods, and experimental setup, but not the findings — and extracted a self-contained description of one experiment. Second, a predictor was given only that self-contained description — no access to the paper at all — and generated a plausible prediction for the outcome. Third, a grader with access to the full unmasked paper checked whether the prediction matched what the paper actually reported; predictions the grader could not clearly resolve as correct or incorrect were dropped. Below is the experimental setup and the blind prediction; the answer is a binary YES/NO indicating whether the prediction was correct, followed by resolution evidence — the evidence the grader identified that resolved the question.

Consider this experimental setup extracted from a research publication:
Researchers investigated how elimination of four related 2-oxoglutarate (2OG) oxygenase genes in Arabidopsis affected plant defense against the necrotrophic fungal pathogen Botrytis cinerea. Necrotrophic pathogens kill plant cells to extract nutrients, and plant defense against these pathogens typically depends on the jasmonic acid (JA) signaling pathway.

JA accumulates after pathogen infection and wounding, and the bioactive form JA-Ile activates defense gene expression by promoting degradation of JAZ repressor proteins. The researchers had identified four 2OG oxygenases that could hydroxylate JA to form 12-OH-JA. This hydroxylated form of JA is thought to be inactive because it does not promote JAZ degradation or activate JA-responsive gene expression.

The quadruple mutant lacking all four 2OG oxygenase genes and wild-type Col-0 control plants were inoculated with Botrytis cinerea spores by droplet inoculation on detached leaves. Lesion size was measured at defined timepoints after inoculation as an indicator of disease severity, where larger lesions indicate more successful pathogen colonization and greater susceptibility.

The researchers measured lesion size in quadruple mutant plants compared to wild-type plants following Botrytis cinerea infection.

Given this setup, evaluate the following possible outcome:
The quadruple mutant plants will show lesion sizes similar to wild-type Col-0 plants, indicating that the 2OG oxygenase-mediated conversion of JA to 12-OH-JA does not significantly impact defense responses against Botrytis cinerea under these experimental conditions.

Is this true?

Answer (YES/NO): NO